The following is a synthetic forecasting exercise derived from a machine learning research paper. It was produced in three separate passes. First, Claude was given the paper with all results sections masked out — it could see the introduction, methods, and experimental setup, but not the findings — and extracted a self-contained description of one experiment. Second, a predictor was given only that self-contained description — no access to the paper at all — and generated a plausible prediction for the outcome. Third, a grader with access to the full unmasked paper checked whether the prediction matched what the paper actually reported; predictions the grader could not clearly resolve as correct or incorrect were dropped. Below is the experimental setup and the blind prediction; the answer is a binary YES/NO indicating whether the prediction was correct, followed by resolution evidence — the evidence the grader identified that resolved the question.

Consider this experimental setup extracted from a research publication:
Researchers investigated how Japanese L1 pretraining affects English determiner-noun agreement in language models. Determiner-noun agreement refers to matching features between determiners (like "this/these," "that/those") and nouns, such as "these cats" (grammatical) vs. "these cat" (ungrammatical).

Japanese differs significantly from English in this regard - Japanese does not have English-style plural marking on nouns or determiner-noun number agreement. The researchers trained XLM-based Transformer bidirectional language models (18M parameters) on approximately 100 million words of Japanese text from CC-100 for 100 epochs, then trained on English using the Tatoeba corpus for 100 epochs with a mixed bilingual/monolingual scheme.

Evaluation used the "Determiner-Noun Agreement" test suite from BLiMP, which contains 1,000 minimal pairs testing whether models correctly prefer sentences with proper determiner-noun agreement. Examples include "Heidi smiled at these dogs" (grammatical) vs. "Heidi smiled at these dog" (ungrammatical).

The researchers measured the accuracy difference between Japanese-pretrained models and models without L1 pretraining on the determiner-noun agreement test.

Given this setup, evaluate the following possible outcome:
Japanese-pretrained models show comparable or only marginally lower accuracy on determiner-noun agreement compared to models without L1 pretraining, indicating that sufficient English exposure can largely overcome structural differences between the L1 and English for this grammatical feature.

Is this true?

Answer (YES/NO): NO